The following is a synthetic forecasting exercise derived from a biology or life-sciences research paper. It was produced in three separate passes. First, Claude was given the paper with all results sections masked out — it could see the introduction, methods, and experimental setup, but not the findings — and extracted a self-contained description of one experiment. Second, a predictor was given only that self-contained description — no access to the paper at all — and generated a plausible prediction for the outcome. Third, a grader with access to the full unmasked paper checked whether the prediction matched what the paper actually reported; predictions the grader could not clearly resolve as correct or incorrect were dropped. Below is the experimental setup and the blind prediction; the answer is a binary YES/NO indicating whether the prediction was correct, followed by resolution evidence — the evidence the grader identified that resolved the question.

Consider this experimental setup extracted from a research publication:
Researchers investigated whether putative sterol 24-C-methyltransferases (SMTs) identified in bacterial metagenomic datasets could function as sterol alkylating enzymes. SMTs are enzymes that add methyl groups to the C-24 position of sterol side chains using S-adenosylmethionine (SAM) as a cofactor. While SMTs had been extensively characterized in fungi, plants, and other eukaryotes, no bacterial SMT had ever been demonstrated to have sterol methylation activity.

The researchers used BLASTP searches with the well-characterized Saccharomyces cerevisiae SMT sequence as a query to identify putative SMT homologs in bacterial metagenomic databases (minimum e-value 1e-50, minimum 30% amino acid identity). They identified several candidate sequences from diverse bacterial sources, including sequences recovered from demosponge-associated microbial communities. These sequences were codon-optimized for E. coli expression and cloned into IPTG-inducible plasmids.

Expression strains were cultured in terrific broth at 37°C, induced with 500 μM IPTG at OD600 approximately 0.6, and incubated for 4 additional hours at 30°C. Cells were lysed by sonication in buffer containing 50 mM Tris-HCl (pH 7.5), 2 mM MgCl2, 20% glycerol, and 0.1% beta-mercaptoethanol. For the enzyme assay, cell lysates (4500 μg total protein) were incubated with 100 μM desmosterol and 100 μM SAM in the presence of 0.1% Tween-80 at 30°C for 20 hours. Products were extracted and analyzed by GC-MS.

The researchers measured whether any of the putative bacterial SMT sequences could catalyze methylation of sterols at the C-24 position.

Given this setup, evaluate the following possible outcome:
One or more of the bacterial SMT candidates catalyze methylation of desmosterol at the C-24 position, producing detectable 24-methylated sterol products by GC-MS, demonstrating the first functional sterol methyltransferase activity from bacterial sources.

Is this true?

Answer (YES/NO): YES